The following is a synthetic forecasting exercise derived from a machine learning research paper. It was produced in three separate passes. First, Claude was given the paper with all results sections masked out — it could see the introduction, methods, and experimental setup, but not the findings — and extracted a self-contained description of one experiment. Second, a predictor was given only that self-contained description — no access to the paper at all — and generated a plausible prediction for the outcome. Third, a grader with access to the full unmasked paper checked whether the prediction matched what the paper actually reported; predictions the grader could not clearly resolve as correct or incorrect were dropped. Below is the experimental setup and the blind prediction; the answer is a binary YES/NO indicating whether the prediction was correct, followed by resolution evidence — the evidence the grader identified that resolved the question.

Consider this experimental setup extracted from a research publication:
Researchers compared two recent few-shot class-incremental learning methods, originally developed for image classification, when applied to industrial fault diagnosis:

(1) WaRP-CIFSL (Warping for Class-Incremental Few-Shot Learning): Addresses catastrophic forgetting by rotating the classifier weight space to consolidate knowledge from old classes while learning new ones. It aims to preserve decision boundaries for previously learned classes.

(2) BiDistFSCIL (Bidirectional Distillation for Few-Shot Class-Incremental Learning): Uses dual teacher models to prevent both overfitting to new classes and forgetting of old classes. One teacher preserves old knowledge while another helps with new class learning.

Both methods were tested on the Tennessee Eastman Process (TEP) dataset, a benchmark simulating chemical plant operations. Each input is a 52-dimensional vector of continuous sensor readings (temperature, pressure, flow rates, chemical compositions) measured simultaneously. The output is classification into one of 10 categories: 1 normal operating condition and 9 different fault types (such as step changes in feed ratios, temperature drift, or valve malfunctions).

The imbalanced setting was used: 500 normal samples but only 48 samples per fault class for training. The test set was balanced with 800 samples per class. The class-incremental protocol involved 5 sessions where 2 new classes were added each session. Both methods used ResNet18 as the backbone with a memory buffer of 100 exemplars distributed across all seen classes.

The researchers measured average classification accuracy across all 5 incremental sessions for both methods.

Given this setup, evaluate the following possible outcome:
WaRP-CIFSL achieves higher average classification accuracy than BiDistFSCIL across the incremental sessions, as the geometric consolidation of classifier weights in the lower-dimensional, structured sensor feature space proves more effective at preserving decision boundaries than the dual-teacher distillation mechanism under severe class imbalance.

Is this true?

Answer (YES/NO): NO